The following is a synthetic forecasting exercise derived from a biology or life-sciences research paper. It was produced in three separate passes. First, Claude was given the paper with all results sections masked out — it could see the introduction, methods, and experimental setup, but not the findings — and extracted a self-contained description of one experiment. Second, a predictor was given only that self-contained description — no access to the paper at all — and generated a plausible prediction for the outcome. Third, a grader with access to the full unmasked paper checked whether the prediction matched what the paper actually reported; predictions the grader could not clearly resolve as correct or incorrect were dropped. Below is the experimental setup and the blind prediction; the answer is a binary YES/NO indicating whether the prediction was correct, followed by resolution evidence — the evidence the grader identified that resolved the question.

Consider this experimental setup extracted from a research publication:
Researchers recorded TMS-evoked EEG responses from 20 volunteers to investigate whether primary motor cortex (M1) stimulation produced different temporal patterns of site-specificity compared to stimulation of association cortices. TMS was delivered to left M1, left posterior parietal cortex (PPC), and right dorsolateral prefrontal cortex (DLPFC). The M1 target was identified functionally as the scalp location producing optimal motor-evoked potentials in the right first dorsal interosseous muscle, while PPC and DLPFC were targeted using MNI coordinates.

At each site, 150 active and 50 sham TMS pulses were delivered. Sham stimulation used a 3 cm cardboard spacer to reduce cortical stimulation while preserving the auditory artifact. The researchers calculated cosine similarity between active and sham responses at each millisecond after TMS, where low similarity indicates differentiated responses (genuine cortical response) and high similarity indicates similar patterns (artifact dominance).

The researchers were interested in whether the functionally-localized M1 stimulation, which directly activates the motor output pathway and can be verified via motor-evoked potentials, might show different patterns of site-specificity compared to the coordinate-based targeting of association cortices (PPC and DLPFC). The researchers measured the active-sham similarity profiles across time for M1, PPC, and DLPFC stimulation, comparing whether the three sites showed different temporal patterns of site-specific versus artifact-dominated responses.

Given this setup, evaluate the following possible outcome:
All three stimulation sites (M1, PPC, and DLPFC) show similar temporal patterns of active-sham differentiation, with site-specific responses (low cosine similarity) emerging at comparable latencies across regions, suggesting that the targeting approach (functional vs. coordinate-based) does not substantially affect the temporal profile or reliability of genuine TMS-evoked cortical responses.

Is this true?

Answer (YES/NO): YES